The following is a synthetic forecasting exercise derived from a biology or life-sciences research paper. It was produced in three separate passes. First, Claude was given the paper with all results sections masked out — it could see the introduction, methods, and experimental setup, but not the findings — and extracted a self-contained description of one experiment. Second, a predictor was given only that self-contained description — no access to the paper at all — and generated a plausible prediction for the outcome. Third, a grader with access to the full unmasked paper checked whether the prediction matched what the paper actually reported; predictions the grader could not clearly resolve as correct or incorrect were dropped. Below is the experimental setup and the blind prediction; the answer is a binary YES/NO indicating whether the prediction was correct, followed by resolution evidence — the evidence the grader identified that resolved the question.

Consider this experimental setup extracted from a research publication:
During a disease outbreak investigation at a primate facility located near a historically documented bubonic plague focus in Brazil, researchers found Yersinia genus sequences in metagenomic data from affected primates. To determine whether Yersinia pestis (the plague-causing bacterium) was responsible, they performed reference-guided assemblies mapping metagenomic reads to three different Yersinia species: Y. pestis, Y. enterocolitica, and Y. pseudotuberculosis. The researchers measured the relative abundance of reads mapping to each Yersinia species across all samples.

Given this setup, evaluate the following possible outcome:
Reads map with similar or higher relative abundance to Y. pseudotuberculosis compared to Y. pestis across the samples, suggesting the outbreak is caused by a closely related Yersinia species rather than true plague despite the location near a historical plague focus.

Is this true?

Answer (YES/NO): NO